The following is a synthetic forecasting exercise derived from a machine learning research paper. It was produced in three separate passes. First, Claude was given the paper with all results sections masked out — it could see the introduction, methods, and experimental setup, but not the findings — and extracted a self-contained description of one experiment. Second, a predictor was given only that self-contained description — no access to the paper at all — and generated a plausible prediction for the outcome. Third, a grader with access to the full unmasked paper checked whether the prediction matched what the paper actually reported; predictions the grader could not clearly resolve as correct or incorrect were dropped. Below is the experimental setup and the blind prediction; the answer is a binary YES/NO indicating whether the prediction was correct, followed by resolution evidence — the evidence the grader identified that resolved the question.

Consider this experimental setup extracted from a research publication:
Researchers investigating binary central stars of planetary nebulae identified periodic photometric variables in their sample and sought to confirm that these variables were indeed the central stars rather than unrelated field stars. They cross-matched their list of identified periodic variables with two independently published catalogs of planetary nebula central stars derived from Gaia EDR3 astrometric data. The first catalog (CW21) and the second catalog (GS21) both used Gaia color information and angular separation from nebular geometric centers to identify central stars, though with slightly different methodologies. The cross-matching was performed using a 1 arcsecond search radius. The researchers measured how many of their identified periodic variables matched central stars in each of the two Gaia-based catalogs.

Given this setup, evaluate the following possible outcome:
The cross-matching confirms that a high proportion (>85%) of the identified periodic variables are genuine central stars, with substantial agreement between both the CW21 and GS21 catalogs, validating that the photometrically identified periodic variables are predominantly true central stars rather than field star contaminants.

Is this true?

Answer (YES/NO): YES